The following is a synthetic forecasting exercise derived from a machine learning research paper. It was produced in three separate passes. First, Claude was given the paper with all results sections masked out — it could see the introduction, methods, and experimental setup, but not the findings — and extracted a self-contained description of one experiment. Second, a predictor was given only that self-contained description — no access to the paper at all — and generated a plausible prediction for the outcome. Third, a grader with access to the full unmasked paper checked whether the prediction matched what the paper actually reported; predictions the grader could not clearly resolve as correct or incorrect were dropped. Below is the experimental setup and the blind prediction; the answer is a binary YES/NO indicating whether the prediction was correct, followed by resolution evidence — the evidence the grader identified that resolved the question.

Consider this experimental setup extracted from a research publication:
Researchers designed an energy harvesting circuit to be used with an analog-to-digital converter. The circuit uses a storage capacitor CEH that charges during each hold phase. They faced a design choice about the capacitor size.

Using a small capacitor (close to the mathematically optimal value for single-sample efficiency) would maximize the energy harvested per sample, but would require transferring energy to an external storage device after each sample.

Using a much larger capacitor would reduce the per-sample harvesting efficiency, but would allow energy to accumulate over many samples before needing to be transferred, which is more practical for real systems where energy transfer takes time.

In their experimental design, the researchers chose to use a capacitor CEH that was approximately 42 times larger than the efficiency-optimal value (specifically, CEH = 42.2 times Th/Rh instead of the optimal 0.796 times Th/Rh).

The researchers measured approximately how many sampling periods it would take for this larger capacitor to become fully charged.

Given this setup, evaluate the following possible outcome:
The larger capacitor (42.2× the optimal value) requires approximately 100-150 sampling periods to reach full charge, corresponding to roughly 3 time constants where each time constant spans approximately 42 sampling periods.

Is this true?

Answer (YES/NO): NO